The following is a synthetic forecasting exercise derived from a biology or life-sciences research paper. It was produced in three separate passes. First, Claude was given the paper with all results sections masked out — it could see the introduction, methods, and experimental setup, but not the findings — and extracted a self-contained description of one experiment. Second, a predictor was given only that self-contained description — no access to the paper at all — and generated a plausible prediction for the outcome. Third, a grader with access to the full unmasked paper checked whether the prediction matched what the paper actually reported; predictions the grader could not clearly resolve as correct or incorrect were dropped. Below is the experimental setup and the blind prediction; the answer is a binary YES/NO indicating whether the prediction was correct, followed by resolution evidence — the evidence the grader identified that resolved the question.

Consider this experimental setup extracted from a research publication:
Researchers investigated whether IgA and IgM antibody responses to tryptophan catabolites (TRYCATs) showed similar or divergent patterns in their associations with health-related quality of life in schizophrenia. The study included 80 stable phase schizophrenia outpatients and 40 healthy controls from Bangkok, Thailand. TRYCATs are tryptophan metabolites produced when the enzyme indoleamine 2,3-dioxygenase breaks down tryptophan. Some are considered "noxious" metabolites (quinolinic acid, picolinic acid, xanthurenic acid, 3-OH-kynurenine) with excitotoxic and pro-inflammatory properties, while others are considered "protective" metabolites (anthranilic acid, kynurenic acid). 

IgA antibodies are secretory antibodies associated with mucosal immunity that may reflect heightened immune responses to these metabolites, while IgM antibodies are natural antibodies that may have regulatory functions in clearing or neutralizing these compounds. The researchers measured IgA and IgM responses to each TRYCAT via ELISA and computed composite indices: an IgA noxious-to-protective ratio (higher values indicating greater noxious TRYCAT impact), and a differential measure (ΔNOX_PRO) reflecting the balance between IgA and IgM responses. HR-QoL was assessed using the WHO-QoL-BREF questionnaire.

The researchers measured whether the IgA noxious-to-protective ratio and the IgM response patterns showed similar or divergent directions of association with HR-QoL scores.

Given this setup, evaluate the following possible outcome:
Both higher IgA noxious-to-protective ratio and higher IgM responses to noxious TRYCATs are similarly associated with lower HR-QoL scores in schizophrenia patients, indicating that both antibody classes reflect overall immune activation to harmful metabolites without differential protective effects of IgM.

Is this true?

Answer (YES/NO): NO